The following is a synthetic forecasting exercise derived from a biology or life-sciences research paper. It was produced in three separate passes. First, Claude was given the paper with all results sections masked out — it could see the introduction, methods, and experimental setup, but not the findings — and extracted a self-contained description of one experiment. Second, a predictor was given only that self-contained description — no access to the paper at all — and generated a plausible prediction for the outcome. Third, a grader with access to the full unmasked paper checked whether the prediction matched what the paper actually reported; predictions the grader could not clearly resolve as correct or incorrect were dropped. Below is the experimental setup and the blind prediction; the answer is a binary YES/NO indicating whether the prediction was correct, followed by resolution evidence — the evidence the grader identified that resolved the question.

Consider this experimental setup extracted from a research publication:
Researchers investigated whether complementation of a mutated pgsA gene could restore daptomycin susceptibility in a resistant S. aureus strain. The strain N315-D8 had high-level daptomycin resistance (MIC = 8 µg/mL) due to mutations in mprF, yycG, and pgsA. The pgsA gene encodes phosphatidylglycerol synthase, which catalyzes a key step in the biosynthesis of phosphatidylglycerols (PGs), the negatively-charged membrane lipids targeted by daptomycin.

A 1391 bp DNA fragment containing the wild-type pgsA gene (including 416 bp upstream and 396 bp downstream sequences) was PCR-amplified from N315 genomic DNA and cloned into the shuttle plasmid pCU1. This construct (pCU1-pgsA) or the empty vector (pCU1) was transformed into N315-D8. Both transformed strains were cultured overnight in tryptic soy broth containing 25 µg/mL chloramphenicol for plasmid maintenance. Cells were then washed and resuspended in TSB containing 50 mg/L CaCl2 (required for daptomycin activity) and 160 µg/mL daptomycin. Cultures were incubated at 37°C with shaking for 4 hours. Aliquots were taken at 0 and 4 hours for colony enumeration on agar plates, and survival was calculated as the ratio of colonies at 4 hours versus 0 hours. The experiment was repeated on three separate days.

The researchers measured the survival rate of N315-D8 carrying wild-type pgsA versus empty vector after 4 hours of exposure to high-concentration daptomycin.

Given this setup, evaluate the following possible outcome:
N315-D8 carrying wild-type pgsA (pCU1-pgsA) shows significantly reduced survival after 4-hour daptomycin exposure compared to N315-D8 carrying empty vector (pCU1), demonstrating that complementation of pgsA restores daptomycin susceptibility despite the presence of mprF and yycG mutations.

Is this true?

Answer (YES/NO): YES